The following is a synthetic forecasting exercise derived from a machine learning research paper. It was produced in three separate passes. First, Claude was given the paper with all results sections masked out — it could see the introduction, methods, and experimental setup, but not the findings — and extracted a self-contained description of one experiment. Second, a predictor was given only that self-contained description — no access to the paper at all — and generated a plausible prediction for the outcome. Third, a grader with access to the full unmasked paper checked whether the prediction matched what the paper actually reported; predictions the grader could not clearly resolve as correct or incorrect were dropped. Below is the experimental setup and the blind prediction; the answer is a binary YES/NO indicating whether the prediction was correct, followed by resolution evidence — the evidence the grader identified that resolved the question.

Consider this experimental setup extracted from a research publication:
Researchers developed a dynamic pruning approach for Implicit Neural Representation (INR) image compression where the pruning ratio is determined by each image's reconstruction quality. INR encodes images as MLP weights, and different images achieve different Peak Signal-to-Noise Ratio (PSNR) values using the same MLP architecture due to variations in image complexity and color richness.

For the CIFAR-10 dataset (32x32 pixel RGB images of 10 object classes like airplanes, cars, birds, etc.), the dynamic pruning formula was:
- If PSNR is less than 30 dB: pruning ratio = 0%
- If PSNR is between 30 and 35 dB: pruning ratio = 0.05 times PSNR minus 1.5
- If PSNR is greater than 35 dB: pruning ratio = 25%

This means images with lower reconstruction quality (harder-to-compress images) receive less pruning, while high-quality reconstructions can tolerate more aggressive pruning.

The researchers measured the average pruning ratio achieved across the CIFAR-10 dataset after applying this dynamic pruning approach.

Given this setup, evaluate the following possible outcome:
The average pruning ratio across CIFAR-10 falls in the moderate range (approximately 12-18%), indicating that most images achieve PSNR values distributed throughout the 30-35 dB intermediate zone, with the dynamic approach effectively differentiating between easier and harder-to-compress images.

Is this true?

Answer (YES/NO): YES